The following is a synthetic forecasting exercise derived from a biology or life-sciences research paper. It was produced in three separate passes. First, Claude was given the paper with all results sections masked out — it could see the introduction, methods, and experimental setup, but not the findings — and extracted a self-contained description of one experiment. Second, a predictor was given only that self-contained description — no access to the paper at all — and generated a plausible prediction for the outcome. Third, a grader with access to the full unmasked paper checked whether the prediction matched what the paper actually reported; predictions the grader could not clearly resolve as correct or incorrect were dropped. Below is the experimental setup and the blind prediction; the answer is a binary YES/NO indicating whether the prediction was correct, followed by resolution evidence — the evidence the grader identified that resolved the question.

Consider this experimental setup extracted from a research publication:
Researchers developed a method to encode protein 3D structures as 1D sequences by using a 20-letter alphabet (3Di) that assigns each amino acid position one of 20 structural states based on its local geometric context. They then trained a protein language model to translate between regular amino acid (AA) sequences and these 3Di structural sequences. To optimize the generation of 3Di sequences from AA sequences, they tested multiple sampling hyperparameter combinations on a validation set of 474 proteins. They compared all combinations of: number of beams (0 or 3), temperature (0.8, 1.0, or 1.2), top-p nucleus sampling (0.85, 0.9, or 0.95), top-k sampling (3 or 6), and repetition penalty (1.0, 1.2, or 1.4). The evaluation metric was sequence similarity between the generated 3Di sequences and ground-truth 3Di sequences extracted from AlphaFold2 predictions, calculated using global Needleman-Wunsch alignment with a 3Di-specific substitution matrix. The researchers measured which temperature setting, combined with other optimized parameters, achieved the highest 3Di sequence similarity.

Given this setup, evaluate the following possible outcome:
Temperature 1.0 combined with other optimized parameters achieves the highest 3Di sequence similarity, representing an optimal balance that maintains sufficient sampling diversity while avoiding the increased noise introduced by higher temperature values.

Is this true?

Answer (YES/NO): NO